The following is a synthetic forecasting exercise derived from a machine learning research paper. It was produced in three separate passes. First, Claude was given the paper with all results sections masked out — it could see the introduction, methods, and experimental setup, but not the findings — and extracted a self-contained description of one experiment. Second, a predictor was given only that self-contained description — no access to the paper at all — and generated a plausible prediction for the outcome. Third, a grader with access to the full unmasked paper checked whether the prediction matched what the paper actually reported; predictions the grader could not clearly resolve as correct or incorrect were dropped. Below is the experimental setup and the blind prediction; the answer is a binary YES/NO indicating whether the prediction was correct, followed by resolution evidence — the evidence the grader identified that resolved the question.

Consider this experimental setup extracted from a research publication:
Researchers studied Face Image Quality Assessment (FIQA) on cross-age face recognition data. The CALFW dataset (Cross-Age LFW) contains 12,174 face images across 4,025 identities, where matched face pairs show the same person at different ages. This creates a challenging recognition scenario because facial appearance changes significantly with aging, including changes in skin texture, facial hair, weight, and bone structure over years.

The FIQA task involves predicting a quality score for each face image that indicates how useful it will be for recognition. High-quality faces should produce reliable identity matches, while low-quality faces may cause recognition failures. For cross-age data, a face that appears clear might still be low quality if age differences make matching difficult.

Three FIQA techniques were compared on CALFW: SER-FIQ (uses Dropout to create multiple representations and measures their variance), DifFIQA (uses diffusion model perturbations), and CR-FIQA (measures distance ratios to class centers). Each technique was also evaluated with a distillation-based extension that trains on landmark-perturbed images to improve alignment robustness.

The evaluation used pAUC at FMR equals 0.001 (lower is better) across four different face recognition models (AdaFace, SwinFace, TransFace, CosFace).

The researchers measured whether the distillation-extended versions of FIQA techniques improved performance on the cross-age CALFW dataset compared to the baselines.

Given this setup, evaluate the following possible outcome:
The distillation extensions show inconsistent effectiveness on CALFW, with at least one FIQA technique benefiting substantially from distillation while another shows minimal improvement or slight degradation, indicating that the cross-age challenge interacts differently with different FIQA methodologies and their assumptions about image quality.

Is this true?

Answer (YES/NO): YES